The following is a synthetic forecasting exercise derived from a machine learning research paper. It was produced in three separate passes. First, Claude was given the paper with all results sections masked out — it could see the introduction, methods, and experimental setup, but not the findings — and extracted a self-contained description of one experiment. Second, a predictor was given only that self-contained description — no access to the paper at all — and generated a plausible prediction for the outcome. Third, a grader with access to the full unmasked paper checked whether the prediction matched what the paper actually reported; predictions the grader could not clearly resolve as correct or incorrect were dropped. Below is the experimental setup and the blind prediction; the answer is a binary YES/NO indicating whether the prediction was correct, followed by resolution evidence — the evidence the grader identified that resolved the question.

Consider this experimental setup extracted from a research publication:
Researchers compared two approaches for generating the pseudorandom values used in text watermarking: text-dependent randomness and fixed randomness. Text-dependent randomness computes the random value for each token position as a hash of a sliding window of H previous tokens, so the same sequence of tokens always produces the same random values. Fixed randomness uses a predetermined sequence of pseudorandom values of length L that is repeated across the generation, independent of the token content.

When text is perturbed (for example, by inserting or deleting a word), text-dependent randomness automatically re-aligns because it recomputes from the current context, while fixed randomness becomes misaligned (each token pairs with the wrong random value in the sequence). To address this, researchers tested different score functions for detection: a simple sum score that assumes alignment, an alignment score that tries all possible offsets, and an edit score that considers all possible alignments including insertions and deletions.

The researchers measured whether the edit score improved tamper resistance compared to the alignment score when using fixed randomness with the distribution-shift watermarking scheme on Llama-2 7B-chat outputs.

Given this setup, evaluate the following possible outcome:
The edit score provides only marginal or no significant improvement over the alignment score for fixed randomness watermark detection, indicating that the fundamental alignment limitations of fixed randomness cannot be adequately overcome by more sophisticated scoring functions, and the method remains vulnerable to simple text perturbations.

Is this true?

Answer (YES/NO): NO